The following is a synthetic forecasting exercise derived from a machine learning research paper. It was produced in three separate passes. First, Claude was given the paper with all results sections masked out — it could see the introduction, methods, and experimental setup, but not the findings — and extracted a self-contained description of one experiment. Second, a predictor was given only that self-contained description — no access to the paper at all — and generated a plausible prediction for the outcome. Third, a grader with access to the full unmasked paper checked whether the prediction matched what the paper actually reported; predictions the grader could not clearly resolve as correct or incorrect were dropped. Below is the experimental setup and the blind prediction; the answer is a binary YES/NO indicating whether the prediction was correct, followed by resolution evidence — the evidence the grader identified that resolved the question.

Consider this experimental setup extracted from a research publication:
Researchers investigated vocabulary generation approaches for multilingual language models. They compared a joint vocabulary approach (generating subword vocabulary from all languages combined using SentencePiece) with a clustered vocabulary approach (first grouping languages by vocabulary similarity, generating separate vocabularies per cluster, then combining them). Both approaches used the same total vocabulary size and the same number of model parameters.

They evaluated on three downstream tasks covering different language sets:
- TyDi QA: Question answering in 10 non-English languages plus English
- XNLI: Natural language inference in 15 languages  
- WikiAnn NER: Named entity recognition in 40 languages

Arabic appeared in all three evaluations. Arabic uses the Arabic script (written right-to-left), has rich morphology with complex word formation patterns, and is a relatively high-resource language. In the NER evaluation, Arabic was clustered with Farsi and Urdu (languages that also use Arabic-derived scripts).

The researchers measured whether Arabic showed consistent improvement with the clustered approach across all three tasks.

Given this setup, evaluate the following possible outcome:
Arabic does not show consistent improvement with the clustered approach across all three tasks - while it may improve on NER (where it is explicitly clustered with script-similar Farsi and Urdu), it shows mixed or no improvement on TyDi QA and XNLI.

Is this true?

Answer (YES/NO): NO